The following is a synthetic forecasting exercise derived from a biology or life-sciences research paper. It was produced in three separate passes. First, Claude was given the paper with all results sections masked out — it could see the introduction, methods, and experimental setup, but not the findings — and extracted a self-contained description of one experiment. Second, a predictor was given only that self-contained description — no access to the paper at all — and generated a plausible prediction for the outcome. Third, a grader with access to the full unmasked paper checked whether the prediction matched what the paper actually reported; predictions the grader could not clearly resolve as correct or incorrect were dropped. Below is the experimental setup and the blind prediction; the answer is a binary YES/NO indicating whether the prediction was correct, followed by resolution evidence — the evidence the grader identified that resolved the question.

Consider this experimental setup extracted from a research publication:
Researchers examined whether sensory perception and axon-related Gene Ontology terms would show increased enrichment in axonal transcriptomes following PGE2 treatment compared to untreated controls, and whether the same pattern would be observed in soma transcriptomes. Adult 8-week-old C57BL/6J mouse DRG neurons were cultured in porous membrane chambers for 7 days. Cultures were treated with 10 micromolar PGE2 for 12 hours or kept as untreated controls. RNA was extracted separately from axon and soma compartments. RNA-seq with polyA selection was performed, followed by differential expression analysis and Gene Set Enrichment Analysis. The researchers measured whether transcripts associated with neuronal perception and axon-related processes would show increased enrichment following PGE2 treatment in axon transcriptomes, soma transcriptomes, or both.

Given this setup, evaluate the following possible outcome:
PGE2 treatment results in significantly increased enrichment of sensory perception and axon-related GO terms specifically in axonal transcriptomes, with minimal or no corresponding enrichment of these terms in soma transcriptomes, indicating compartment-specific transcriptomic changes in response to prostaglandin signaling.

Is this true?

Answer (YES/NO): YES